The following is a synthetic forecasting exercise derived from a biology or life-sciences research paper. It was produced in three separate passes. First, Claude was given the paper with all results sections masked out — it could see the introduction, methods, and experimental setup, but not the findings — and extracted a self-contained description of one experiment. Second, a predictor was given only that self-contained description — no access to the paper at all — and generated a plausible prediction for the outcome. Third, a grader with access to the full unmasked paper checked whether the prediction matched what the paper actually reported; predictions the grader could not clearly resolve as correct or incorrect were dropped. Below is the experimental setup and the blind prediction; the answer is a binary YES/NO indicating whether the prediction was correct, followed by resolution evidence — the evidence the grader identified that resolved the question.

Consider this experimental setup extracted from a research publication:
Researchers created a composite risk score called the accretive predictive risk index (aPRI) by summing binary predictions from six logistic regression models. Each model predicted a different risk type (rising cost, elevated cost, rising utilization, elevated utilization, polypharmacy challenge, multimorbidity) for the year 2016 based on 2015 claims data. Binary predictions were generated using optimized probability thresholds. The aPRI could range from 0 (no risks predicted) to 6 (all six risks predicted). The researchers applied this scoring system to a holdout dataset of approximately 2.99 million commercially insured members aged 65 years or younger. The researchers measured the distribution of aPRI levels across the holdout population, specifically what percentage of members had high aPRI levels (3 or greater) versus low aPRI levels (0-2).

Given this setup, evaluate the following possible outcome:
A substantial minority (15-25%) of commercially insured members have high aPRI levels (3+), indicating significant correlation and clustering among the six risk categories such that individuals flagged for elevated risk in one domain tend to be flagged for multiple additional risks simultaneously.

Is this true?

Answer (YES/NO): YES